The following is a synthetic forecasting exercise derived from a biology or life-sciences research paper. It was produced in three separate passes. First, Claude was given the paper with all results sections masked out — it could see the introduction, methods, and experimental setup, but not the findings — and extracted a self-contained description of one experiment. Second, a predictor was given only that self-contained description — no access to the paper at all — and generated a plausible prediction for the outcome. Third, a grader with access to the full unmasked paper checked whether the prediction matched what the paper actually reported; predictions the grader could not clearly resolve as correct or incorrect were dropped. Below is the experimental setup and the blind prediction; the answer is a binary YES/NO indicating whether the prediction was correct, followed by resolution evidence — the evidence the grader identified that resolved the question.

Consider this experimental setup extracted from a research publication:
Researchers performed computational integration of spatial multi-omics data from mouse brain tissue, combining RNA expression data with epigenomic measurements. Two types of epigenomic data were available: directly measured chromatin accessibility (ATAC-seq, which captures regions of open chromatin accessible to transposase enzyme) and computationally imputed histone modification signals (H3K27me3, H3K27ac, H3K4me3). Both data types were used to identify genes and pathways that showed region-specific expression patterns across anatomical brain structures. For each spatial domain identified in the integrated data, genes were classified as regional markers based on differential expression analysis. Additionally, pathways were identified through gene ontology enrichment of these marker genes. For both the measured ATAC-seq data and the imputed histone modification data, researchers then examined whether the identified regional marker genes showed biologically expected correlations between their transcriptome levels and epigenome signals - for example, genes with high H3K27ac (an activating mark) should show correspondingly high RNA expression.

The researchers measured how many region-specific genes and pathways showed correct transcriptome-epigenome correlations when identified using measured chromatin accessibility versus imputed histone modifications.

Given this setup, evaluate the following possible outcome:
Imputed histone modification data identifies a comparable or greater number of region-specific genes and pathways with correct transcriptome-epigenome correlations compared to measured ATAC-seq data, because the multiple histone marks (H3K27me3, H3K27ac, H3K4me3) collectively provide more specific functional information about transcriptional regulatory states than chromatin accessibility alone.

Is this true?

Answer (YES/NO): YES